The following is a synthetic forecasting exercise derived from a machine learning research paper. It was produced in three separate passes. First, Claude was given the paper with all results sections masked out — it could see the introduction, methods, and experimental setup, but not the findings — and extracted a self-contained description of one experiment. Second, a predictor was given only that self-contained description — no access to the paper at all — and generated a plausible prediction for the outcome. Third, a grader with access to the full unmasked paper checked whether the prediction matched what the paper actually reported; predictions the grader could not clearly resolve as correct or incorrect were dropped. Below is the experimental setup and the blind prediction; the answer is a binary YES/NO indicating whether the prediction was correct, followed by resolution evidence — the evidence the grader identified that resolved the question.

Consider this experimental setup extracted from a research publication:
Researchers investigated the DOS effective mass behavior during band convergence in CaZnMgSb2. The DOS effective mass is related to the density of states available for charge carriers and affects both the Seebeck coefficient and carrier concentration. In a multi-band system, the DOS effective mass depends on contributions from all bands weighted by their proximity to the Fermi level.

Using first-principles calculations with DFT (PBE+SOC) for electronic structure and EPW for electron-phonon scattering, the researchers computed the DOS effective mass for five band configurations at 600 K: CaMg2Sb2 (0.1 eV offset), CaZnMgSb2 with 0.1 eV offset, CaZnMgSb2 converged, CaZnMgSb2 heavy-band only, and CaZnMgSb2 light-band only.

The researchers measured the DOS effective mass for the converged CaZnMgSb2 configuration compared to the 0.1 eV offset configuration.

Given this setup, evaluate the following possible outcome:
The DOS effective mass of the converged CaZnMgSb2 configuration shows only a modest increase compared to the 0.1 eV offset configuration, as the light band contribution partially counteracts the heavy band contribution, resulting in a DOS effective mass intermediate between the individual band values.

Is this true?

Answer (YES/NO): NO